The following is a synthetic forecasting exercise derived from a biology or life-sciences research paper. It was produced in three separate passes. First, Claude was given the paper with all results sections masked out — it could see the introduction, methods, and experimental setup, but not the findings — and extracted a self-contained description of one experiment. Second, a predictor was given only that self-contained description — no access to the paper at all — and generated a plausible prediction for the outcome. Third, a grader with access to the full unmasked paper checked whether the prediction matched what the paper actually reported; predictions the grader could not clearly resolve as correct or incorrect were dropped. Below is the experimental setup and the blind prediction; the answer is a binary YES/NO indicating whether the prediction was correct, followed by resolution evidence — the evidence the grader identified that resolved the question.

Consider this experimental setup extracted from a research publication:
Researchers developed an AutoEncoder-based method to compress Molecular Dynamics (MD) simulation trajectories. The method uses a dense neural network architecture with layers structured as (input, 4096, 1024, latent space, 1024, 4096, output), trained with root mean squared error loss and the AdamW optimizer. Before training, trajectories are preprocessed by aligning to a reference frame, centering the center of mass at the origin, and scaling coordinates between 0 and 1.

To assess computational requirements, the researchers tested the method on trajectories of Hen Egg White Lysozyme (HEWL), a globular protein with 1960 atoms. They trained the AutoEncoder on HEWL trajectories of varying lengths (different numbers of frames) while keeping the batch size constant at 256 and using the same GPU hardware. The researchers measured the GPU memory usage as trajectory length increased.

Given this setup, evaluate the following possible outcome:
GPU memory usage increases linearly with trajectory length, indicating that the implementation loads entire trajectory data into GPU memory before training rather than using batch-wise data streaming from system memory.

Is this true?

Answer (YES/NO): NO